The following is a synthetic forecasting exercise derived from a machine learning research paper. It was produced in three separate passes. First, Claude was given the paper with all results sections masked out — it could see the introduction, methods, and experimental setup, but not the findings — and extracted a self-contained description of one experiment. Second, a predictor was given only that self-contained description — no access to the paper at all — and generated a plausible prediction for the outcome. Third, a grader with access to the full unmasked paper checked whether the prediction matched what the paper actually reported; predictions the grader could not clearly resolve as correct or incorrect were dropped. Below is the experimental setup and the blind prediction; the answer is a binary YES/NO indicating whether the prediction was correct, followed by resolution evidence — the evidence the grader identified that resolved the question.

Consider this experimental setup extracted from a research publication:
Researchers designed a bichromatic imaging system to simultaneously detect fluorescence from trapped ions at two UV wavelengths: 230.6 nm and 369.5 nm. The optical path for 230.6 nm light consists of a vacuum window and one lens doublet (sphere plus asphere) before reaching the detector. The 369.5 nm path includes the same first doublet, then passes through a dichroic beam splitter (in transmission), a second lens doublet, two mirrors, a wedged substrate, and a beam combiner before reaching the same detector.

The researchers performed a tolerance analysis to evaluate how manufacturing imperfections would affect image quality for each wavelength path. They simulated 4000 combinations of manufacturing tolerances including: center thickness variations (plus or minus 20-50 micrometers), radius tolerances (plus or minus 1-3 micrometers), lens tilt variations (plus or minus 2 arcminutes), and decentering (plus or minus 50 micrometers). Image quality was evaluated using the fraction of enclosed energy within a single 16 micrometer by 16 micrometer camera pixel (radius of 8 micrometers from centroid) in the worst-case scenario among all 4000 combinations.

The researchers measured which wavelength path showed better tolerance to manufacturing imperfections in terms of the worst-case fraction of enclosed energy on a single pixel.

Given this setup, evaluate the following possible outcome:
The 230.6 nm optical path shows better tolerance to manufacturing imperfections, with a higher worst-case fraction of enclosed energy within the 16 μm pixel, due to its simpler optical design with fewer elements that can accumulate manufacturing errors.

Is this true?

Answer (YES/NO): YES